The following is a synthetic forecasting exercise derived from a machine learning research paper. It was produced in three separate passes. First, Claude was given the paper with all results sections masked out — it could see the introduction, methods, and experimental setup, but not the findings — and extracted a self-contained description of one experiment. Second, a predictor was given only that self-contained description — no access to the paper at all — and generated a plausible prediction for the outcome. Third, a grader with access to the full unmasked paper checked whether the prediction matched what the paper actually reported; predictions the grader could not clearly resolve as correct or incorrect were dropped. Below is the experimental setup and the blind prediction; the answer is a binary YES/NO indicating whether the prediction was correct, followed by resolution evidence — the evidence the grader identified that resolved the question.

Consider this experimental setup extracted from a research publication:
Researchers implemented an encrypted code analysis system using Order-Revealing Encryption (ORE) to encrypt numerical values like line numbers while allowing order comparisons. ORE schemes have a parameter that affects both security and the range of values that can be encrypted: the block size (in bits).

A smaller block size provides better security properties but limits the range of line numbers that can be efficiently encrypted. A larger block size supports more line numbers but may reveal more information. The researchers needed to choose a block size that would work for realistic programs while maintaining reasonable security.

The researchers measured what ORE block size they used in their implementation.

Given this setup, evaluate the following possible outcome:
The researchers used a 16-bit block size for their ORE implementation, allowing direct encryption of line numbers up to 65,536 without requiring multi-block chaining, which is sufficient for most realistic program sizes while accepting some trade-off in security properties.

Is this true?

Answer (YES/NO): NO